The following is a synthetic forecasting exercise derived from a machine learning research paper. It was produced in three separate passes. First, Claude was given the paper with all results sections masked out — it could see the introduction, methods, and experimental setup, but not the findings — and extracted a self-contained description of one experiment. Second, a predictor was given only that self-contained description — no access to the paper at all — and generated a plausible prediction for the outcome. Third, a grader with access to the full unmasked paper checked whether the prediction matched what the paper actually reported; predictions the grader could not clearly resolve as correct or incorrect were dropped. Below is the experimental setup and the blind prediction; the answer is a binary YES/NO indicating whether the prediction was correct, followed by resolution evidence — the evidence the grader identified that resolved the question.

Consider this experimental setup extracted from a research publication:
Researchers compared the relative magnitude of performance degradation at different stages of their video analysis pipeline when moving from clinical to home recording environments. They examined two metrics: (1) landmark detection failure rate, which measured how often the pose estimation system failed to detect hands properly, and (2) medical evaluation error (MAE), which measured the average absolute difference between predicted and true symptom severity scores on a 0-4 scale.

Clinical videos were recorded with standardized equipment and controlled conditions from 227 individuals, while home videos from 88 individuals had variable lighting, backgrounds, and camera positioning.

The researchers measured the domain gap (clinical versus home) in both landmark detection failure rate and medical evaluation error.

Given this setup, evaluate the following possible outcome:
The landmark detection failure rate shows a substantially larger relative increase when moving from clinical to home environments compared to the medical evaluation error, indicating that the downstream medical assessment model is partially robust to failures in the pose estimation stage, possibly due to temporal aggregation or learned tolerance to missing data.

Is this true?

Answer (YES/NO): YES